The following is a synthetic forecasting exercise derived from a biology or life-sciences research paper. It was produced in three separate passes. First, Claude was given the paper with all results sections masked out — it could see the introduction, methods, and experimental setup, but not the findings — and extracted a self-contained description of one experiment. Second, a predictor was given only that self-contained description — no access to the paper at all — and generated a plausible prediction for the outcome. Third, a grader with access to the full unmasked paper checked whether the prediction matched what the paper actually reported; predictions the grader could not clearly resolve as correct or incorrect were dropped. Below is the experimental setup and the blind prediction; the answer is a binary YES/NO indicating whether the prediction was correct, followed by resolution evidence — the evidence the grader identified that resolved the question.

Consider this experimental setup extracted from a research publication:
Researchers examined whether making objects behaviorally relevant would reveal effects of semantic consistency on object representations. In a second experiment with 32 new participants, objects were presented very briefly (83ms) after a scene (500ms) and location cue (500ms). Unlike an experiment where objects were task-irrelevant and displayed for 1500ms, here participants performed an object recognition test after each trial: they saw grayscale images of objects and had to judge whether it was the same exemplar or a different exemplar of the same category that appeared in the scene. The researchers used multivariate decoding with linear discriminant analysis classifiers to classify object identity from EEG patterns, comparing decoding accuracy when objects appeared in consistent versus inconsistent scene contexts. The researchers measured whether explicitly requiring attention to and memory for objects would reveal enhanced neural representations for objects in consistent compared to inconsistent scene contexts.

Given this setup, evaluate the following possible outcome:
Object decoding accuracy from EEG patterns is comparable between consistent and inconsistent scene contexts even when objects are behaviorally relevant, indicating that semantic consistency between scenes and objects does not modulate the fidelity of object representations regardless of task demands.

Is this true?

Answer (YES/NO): NO